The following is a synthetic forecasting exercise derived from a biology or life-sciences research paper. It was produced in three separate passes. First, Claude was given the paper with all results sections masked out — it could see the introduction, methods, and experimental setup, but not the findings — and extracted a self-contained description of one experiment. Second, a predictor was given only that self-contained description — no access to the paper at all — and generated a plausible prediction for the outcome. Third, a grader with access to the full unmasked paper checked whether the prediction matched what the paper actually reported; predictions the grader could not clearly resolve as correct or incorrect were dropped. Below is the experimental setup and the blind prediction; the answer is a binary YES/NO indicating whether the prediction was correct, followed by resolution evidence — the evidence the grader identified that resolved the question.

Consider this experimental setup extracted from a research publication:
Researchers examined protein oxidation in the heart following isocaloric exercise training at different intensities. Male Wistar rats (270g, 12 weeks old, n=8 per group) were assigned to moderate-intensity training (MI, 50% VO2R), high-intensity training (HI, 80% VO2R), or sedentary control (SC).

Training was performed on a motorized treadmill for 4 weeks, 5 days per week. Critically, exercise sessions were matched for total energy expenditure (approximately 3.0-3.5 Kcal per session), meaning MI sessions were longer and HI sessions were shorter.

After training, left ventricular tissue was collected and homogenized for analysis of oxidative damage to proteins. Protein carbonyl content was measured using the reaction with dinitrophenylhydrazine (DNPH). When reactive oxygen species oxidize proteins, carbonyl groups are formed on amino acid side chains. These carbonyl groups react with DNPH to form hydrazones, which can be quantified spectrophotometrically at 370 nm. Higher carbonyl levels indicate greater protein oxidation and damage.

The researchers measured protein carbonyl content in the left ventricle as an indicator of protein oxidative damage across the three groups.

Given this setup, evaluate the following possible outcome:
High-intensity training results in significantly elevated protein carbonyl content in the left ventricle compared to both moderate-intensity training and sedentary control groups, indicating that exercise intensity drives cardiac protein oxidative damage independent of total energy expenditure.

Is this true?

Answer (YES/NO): NO